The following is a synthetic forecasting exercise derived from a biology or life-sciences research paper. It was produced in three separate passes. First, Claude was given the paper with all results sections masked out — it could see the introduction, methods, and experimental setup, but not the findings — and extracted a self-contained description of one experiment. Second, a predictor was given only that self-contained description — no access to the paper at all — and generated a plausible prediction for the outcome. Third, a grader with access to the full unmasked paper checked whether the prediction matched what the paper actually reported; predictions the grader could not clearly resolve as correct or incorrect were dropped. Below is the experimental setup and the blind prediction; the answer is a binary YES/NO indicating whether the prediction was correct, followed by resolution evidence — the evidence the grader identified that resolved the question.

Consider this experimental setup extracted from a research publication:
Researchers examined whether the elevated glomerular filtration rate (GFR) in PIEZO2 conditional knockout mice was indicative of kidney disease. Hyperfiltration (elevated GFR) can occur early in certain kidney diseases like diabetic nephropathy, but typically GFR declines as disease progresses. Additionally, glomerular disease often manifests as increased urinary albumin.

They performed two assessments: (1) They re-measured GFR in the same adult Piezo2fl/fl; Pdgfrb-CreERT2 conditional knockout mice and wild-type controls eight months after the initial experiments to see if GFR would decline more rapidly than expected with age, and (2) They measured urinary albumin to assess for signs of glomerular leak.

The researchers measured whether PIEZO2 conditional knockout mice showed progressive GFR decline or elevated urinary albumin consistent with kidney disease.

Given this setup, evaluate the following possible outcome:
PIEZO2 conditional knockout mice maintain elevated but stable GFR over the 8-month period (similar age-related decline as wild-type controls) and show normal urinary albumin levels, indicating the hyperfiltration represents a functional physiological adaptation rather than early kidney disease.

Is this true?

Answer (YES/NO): YES